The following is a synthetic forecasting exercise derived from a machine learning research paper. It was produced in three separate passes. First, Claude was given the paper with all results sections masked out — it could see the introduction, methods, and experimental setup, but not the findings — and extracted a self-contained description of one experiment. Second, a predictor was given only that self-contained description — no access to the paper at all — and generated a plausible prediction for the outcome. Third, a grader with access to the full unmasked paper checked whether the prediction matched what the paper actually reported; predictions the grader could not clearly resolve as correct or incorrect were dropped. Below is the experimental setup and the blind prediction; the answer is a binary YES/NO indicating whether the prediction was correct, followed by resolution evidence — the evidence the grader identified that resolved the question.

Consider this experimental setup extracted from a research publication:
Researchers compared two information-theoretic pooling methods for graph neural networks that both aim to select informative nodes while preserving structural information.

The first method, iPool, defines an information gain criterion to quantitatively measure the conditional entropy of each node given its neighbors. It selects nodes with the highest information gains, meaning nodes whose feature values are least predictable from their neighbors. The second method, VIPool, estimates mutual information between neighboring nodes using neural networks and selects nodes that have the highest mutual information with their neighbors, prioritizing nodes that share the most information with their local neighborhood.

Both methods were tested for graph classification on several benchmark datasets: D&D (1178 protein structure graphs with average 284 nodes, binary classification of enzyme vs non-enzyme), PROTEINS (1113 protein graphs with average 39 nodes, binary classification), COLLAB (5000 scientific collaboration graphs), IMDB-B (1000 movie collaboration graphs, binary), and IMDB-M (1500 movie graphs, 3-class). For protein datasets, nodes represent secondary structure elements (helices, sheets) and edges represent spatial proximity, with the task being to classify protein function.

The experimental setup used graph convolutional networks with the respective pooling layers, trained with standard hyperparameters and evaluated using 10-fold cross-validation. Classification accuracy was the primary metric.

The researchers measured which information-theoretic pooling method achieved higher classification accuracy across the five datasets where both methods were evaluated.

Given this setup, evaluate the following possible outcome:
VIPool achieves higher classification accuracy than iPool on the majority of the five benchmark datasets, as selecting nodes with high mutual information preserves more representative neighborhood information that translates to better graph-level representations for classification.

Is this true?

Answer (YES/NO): YES